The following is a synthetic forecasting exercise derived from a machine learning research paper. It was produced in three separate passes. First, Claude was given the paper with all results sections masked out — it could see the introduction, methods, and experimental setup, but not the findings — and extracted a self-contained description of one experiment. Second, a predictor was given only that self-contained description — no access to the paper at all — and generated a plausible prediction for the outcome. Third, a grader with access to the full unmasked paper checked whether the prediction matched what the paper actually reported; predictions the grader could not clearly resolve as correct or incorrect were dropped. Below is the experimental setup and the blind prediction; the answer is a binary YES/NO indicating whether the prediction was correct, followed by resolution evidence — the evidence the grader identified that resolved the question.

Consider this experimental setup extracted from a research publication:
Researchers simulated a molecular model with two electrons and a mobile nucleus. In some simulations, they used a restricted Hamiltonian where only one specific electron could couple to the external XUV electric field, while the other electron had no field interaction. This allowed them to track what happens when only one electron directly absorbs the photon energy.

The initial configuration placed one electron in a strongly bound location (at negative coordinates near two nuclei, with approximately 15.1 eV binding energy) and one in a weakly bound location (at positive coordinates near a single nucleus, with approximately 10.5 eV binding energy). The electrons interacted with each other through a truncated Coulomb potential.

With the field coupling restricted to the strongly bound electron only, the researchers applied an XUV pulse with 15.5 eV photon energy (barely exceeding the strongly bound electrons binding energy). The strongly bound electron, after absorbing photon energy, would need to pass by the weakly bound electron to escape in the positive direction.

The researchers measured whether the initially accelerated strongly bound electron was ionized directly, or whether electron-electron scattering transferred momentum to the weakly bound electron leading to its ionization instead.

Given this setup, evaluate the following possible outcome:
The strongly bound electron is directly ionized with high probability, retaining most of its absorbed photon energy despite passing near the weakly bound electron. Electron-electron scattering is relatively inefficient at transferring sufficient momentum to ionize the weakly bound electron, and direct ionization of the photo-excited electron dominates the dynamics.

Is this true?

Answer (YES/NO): NO